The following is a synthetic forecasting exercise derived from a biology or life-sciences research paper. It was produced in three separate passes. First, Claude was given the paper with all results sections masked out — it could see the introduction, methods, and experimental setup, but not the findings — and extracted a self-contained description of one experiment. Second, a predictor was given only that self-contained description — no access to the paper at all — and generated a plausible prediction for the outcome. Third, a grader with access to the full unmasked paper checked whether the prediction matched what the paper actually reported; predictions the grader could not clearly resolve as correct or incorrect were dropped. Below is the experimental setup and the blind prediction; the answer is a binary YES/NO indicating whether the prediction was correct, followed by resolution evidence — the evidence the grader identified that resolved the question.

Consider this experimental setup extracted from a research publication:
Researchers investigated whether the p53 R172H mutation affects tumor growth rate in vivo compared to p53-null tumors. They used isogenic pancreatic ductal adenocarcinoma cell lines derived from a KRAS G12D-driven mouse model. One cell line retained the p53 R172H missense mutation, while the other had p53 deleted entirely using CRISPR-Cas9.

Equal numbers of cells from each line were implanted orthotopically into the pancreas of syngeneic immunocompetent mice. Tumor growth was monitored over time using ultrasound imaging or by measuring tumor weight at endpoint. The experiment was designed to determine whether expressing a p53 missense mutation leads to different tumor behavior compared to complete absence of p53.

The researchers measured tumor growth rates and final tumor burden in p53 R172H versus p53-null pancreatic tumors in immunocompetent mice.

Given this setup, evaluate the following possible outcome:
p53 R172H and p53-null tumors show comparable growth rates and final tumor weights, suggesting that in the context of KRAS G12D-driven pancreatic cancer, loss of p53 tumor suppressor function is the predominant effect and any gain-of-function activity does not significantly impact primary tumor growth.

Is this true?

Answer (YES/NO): NO